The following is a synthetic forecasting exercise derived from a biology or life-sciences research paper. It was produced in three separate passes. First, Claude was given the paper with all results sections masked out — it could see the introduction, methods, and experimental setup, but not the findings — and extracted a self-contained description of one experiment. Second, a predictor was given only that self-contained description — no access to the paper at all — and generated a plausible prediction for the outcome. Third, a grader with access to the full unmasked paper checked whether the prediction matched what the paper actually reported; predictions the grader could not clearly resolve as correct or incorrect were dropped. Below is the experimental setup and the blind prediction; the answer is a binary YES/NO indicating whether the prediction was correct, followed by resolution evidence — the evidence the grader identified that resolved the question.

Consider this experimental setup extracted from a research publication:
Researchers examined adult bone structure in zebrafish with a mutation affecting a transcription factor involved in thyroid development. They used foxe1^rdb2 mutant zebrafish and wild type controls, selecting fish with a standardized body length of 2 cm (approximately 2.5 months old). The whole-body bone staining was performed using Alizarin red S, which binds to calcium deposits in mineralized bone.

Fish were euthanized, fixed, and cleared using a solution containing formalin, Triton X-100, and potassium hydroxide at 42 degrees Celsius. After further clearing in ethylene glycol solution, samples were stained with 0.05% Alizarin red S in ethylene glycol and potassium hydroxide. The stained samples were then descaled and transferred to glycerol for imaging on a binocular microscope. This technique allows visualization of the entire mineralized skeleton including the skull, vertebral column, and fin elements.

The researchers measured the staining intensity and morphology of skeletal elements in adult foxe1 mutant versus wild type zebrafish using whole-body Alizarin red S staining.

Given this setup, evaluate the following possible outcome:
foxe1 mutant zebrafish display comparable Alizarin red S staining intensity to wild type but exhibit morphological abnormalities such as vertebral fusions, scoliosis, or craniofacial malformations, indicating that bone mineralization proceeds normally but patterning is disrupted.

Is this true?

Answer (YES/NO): NO